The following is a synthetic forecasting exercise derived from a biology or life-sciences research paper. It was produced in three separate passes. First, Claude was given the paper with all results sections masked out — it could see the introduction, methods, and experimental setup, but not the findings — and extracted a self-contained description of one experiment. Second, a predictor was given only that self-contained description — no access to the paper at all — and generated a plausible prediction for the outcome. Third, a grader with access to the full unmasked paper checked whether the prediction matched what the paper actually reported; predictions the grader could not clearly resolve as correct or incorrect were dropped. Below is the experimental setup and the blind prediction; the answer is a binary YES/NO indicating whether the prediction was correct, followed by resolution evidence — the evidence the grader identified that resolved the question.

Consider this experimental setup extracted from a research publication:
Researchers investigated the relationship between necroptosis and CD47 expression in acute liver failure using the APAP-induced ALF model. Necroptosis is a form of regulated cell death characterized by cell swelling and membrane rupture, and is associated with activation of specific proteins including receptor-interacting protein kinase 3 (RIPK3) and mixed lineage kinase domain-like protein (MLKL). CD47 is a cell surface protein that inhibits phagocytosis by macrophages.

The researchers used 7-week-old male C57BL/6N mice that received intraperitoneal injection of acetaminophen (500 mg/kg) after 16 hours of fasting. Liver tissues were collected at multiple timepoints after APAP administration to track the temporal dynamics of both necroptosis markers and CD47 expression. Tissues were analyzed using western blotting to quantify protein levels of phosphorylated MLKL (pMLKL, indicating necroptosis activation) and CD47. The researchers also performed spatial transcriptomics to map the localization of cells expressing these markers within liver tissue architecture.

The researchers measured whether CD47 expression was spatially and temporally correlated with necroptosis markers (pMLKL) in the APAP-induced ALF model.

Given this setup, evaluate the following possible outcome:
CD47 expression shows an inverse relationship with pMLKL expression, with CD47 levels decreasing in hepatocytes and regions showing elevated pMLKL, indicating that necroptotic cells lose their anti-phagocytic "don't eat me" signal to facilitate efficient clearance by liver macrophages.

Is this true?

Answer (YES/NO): NO